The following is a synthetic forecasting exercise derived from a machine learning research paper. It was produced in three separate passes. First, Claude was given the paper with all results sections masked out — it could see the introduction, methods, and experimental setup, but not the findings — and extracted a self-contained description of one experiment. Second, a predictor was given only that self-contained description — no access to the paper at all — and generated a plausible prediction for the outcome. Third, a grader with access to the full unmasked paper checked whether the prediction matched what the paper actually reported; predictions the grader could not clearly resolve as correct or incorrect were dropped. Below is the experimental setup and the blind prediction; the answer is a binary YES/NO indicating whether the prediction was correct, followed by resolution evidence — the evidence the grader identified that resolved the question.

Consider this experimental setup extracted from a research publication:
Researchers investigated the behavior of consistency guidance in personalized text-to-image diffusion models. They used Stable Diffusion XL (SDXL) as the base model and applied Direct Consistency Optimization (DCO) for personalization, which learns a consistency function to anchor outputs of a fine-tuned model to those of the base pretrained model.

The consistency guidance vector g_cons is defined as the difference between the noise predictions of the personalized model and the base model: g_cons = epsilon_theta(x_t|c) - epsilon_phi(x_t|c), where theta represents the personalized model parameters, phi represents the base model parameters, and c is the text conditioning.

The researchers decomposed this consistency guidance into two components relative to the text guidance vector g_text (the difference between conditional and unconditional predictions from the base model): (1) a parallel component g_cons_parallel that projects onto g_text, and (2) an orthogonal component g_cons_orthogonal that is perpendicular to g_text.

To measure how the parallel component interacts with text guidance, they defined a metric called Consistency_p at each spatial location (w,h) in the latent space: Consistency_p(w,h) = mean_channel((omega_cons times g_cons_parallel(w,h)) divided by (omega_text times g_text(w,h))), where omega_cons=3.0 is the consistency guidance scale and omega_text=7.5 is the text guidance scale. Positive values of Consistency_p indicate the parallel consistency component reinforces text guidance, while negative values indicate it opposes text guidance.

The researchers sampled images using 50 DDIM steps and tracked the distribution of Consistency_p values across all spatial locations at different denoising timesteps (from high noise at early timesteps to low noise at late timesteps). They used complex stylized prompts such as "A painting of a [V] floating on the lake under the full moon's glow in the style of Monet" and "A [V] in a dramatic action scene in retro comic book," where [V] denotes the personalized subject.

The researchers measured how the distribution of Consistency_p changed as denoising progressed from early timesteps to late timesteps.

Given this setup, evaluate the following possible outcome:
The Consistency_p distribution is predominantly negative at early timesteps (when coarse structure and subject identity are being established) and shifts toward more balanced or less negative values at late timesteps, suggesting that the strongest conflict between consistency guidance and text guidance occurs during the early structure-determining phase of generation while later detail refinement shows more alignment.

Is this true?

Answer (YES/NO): NO